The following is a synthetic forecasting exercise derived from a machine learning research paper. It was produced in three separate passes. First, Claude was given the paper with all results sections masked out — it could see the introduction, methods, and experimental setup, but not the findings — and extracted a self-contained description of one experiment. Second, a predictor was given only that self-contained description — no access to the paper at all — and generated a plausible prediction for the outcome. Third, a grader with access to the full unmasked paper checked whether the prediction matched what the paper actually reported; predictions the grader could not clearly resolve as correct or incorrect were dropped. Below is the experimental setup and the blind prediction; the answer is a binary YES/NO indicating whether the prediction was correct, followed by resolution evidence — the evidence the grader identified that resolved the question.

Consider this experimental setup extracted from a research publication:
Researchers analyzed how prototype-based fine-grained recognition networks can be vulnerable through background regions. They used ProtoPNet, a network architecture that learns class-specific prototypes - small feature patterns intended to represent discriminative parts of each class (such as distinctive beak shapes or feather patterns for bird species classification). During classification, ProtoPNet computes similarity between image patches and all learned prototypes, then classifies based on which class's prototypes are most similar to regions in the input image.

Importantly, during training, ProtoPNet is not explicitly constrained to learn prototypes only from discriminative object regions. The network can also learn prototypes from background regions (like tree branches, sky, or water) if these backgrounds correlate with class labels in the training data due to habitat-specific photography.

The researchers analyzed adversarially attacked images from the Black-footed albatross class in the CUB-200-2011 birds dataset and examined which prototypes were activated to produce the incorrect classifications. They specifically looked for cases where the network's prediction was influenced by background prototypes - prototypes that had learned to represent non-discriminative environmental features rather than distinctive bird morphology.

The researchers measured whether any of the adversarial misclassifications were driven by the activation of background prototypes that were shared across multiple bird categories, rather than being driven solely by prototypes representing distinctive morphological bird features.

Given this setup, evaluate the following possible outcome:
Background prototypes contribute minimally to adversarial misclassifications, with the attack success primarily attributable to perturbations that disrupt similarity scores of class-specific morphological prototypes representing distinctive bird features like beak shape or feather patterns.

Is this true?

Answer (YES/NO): NO